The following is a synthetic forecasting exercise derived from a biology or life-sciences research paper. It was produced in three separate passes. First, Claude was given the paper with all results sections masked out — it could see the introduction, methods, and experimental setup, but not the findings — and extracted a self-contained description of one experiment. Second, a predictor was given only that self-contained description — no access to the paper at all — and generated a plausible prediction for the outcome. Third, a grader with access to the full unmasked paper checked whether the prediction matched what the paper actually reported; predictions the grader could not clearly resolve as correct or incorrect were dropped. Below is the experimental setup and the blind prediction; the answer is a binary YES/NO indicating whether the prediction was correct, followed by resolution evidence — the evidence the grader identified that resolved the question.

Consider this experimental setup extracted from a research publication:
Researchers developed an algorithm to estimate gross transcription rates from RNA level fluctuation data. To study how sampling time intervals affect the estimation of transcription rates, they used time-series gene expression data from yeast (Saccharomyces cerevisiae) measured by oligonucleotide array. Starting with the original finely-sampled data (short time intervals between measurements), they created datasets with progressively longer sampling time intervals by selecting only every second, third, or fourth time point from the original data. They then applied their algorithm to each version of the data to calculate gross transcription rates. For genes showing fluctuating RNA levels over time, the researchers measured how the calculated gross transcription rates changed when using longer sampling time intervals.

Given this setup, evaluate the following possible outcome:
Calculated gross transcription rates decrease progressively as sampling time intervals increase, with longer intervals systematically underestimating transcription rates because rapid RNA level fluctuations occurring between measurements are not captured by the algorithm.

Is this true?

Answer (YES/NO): NO